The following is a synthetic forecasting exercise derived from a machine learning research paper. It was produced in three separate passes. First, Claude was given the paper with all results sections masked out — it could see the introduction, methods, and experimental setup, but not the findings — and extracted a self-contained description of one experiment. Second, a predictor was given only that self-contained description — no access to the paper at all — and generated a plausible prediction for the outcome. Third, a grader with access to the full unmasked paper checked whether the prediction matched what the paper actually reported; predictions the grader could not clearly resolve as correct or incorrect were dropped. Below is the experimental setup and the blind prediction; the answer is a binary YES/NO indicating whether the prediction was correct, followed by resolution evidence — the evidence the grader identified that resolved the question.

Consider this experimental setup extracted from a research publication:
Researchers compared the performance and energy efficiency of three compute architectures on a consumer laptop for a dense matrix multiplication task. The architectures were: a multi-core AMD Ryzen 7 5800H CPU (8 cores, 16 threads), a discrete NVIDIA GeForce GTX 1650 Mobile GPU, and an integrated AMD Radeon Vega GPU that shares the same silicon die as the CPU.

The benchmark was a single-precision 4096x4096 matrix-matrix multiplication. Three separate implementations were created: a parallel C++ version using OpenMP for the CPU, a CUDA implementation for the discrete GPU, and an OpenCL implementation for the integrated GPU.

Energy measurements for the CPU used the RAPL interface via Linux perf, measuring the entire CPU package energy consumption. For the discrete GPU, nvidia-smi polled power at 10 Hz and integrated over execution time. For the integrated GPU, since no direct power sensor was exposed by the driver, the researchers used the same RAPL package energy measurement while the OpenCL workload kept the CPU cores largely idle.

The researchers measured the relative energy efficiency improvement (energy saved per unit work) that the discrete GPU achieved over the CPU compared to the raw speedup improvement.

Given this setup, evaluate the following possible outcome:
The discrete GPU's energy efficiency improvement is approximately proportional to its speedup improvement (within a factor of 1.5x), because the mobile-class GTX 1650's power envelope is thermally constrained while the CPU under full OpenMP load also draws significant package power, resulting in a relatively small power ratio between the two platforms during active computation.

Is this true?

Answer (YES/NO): NO